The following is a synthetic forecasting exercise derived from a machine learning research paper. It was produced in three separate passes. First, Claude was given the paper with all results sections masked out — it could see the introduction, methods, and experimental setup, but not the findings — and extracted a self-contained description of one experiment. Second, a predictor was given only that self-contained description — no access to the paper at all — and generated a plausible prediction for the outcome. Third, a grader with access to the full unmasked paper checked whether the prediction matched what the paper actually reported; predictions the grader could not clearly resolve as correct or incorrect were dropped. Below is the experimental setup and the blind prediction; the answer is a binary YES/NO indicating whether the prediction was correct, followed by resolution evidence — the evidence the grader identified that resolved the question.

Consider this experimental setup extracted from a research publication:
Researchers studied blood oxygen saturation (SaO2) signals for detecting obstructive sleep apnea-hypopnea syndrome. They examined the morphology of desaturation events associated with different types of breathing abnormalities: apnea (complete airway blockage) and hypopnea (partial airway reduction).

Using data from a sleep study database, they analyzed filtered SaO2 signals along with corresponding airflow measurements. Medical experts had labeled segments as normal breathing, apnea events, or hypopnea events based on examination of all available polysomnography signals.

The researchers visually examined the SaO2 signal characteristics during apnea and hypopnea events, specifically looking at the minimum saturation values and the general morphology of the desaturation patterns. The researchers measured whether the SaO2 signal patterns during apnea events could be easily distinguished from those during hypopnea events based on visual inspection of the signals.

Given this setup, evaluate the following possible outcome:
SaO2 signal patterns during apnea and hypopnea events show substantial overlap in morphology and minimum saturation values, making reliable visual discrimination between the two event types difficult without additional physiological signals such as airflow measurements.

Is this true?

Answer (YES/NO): YES